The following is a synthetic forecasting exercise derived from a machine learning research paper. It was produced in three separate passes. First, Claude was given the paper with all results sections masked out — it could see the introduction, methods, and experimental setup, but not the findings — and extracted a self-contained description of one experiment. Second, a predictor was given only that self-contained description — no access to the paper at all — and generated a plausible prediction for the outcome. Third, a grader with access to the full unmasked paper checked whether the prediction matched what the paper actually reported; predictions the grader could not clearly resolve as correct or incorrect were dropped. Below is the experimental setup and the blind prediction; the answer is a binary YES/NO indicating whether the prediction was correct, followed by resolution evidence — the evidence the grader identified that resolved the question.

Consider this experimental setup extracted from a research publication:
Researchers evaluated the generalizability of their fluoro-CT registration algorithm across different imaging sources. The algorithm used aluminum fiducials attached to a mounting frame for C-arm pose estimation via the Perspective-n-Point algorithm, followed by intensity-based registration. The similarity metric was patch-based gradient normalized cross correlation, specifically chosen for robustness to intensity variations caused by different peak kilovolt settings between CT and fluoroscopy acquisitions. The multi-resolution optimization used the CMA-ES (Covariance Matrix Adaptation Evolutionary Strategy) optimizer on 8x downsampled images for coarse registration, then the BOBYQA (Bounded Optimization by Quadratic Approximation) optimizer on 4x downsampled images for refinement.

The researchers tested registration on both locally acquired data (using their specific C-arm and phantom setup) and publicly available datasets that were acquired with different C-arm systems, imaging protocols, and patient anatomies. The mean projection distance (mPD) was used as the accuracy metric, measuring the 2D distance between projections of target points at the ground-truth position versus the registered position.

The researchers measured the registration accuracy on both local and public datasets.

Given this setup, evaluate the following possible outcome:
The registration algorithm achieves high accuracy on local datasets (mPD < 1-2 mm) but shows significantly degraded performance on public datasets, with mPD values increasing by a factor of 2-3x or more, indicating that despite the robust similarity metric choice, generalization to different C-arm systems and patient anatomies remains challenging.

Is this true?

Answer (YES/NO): NO